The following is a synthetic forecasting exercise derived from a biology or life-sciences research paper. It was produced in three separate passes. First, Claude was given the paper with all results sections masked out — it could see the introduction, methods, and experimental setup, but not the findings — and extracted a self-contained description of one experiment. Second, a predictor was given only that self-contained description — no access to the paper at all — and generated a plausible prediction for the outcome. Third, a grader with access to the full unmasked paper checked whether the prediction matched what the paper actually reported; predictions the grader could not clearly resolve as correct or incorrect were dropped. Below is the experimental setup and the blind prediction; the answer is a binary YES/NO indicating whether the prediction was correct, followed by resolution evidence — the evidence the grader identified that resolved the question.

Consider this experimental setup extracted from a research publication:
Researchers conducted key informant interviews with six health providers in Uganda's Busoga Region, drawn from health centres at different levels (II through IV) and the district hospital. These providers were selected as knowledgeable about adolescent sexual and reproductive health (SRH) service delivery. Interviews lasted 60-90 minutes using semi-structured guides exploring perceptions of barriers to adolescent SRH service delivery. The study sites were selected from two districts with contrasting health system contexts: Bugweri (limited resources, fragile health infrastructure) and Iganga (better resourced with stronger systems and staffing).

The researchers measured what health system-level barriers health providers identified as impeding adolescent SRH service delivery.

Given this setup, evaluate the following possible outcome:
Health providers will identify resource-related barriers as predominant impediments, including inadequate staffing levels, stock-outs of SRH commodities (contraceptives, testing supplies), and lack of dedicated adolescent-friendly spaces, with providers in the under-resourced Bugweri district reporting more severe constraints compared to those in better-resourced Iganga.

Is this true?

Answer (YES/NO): NO